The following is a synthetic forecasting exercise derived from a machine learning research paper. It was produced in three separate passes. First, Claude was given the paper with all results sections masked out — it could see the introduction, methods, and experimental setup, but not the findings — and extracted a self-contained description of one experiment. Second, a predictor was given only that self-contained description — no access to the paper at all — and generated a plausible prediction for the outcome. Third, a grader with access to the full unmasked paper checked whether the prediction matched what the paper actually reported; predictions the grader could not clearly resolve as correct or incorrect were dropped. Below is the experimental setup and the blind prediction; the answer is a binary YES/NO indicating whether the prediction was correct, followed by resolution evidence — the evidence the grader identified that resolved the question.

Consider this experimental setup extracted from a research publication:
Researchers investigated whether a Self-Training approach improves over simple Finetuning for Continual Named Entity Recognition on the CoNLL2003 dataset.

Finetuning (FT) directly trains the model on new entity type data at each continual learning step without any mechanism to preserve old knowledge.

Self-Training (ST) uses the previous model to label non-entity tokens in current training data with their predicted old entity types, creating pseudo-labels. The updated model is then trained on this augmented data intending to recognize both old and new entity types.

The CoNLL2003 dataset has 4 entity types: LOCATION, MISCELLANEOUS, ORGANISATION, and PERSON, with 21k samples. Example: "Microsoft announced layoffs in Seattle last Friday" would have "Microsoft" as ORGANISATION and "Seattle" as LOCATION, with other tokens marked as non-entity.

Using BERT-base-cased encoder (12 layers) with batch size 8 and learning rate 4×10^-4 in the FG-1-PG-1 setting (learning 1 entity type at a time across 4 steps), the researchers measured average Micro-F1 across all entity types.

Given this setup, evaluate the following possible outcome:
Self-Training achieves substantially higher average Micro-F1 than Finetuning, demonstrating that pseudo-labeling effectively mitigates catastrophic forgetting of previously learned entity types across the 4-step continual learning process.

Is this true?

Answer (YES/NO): YES